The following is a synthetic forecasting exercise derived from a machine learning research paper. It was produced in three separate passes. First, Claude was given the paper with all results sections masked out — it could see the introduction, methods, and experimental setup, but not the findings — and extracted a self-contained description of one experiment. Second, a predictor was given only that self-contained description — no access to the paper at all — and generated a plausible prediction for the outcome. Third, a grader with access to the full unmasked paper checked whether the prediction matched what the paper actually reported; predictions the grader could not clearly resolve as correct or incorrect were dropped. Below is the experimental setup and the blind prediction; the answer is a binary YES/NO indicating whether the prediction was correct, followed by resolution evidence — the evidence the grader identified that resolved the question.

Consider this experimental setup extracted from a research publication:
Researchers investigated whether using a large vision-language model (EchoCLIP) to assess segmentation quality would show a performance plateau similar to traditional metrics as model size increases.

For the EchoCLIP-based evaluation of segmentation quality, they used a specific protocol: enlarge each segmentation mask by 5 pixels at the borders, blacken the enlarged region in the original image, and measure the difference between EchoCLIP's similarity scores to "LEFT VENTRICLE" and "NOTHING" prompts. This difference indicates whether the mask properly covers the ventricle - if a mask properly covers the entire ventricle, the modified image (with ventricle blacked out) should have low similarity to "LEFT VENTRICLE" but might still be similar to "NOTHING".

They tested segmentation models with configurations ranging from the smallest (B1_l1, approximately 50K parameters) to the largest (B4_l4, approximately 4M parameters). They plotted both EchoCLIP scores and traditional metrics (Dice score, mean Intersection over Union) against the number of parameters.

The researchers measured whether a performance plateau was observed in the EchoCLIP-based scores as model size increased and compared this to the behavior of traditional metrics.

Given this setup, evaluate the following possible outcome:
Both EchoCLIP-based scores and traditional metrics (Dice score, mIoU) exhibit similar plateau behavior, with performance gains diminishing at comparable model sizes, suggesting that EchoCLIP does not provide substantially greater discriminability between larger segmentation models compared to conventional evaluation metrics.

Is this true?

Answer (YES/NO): YES